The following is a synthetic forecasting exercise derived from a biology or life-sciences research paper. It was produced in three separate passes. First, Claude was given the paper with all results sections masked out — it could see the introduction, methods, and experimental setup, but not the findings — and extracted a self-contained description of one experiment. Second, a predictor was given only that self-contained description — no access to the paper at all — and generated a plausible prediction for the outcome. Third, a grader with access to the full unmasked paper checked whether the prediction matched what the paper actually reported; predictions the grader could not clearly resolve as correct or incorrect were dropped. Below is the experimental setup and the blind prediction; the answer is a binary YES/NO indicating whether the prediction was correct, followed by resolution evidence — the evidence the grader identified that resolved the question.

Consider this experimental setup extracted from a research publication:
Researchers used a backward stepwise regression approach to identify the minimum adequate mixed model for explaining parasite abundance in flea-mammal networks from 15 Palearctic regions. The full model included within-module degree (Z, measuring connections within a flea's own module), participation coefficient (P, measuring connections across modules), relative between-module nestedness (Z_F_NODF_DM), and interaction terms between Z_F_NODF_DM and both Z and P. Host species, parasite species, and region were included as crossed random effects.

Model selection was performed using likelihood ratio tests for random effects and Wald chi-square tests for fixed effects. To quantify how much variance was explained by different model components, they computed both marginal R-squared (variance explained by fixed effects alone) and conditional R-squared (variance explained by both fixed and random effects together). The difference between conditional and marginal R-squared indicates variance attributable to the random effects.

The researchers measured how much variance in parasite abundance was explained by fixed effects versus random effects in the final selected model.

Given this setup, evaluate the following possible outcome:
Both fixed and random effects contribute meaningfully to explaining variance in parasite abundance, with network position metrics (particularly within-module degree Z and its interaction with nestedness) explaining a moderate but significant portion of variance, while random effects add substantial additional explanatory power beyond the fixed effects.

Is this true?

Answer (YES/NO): NO